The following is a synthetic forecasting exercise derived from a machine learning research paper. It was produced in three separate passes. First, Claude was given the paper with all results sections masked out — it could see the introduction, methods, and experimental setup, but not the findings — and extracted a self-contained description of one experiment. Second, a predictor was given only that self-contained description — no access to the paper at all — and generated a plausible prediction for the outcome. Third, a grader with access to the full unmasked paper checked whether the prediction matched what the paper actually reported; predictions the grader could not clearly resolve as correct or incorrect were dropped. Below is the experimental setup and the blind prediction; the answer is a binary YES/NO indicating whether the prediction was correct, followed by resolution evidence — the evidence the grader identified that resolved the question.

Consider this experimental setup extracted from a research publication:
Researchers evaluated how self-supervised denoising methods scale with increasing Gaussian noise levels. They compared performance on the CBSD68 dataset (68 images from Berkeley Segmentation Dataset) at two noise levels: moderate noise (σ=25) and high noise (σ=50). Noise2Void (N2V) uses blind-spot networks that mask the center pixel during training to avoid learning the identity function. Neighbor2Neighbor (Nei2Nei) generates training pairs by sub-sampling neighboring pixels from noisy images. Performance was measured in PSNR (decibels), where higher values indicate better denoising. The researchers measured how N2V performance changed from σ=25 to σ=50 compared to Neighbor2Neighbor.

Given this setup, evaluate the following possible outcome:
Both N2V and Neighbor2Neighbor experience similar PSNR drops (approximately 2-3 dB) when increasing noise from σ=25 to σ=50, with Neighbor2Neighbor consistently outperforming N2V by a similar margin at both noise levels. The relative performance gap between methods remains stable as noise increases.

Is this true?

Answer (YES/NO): NO